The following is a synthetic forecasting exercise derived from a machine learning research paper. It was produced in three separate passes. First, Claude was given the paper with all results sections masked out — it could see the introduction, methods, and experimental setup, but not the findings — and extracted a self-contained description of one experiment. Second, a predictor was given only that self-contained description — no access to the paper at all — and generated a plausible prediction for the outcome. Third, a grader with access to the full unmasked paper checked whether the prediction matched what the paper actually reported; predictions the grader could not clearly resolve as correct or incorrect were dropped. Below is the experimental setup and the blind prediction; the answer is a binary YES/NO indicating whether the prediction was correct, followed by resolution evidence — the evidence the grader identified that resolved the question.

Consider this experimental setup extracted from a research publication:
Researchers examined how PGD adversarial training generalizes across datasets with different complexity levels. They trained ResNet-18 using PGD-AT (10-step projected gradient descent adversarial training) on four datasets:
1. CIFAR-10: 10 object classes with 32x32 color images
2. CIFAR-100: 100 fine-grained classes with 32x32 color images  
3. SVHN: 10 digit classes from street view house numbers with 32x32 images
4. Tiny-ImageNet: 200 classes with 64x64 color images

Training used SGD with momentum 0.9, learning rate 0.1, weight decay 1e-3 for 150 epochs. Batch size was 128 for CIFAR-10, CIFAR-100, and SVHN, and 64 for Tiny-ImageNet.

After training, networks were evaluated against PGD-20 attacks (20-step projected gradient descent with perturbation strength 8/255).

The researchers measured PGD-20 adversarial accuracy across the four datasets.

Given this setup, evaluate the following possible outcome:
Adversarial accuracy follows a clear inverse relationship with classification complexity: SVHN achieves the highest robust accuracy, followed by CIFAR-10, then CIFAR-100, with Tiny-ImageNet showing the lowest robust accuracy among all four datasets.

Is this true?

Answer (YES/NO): YES